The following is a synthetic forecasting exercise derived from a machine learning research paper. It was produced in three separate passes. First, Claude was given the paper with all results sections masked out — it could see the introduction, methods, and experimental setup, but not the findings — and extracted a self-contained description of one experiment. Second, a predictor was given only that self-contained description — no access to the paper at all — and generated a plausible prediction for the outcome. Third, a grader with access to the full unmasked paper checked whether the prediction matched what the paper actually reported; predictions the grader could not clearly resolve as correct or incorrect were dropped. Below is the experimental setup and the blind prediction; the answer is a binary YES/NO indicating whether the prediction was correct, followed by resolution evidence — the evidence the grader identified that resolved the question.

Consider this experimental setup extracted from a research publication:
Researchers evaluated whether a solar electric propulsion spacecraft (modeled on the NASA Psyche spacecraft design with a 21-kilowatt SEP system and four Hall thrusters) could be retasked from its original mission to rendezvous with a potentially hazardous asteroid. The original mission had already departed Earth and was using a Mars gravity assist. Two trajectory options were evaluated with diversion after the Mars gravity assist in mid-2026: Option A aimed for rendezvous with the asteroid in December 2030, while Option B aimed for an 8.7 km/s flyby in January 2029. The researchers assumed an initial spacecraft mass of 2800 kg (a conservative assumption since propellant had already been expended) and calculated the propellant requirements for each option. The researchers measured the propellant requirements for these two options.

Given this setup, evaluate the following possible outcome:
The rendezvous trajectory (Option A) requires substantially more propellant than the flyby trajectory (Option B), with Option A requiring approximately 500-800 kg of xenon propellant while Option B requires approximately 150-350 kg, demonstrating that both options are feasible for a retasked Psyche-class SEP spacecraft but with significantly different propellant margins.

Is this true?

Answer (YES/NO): NO